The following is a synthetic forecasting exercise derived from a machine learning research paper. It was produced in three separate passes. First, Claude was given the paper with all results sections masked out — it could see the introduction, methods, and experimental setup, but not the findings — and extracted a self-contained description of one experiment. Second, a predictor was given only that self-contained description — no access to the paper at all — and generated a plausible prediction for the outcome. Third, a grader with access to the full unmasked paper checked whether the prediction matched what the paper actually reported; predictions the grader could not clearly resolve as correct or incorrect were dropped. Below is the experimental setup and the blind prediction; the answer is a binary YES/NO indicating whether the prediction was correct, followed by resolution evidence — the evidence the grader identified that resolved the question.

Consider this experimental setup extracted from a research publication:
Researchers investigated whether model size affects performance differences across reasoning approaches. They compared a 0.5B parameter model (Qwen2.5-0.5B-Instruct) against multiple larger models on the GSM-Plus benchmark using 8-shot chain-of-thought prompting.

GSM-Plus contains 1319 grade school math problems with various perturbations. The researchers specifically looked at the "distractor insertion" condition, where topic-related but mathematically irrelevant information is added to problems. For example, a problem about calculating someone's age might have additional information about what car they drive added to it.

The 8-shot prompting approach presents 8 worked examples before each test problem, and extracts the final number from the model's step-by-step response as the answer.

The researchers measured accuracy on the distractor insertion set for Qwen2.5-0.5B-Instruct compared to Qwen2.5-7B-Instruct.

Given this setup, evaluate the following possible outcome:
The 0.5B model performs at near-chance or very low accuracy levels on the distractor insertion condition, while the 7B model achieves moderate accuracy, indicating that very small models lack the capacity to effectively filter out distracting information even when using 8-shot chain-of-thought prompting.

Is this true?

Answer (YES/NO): NO